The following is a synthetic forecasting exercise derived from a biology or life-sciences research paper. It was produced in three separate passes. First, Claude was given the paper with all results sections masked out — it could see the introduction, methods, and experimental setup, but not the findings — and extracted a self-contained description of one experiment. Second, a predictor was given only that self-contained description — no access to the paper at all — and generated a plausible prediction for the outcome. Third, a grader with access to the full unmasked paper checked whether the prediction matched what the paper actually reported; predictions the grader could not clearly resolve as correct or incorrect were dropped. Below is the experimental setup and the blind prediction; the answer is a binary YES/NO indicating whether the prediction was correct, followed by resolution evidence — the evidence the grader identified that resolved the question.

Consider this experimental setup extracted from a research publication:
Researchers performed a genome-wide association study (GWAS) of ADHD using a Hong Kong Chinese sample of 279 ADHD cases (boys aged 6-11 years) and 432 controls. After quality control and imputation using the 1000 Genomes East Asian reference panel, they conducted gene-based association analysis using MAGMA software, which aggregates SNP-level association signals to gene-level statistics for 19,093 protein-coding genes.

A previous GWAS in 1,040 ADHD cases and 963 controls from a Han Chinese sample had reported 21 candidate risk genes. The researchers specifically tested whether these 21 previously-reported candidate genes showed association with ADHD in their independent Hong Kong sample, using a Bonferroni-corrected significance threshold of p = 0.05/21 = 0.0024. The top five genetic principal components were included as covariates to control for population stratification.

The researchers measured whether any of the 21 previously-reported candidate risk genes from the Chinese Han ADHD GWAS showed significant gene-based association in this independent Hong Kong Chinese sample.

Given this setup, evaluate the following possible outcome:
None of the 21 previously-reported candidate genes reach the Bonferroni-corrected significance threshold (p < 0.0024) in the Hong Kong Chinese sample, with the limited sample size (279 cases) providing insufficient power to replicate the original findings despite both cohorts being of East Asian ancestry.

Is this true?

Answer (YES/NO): YES